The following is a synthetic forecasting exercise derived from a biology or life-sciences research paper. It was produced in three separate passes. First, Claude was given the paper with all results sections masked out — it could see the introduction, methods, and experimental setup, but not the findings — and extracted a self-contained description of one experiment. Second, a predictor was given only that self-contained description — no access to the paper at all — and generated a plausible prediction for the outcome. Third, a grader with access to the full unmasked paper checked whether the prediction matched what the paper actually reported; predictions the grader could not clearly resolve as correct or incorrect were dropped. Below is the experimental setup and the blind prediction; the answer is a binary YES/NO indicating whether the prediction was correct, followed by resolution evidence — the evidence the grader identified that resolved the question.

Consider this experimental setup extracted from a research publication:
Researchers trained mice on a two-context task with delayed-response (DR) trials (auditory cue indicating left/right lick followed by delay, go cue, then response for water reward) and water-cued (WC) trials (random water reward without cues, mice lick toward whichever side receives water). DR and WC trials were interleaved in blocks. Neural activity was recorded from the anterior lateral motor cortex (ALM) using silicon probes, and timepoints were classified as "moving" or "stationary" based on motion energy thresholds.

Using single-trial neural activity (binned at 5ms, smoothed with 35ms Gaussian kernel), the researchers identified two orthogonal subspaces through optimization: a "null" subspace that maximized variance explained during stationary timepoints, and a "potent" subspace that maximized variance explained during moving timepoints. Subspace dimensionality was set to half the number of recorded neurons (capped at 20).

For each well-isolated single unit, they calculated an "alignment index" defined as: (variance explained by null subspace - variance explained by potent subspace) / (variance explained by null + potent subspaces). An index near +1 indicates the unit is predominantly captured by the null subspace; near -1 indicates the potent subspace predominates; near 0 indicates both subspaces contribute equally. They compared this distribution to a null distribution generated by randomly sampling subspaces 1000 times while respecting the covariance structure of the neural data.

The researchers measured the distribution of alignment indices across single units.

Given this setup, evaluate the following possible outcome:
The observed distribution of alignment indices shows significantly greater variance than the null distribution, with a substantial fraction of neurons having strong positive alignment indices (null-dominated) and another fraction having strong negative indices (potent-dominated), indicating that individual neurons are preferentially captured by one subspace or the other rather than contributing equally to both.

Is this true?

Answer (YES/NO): NO